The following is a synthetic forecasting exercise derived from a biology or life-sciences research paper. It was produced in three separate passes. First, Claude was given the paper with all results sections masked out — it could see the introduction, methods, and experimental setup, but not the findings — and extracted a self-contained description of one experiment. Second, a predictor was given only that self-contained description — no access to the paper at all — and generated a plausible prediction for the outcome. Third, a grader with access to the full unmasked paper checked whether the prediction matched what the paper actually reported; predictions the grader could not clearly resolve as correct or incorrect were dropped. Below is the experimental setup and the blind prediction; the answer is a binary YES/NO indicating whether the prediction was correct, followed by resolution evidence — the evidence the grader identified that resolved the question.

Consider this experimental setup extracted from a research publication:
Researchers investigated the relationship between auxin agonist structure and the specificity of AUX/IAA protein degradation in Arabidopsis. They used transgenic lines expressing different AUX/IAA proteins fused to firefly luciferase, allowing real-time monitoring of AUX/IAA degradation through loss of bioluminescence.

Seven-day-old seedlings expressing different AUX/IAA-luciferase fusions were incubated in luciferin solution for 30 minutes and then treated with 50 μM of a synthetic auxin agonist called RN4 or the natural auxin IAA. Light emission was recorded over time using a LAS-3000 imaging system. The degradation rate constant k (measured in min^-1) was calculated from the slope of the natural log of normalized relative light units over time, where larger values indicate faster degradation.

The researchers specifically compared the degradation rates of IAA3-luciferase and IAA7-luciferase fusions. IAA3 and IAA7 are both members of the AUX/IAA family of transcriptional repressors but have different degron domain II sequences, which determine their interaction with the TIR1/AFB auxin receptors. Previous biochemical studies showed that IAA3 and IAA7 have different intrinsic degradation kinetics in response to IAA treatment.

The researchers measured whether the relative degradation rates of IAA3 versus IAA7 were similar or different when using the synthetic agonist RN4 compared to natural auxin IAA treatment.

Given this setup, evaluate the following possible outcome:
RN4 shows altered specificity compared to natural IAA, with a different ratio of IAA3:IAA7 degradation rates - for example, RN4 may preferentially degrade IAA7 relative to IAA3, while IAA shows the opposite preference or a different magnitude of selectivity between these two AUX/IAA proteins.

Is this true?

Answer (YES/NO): YES